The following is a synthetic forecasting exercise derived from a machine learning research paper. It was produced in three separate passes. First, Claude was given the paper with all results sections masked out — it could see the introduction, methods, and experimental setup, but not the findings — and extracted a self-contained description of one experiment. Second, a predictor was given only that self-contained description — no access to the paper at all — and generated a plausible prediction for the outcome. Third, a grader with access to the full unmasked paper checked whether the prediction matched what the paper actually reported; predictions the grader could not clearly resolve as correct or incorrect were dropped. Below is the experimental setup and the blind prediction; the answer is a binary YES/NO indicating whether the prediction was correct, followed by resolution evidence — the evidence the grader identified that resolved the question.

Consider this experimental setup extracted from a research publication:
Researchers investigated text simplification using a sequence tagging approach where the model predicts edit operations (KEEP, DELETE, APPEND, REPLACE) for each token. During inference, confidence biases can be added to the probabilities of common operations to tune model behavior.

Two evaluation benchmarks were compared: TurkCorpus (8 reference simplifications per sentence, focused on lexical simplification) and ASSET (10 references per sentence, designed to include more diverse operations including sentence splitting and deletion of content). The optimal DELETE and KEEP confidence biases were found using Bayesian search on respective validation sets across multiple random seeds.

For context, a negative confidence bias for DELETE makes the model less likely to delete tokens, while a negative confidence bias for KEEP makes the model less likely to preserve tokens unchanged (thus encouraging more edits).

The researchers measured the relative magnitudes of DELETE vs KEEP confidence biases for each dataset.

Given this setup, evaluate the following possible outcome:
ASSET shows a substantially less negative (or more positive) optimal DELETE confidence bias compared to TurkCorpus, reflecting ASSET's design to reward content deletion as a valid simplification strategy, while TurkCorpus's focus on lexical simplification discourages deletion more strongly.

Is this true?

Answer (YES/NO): YES